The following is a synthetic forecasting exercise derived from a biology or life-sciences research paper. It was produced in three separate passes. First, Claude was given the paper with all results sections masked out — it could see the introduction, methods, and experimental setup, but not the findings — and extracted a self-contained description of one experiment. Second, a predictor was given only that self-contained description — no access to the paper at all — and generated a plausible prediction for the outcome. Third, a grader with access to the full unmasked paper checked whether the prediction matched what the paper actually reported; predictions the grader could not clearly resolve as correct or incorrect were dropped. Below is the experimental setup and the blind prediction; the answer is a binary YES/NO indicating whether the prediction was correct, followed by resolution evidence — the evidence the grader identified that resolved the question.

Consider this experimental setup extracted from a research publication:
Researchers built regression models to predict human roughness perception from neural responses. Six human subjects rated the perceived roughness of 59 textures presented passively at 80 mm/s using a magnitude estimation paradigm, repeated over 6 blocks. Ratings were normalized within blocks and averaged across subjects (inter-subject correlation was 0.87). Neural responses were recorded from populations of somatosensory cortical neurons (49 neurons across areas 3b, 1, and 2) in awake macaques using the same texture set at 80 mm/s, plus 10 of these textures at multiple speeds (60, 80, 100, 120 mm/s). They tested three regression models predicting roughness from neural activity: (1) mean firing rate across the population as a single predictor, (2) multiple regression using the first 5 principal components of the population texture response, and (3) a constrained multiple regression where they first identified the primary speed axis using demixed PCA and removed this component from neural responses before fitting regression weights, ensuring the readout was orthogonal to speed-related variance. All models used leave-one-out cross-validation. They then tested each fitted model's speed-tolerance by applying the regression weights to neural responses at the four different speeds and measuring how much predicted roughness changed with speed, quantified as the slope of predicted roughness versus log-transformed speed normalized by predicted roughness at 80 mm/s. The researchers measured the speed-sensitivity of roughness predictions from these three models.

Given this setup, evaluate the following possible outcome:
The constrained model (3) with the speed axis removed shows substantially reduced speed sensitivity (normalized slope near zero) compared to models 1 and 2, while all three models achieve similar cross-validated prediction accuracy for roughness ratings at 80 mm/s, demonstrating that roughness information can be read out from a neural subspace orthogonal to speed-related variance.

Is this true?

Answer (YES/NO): YES